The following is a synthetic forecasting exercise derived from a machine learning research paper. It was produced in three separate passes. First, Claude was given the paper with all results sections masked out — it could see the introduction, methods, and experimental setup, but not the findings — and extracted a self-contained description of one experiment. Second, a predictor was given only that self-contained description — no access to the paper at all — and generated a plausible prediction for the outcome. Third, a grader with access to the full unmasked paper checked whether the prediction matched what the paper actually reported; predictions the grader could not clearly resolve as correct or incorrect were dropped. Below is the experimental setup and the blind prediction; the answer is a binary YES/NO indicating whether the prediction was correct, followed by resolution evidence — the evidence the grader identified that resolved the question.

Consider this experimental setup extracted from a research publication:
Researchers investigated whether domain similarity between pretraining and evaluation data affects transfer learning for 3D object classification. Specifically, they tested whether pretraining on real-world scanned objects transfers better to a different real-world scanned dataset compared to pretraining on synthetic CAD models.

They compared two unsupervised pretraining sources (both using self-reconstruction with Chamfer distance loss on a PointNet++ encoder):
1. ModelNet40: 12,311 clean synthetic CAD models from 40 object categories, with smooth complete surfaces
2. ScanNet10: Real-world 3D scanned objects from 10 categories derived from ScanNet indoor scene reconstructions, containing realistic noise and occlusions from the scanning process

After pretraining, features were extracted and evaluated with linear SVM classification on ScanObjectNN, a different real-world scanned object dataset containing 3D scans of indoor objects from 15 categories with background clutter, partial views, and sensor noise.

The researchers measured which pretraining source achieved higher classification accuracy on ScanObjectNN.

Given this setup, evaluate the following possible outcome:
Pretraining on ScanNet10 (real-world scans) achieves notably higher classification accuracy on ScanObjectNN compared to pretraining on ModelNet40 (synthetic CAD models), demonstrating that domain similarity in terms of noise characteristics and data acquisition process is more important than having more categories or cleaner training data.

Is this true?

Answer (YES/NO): NO